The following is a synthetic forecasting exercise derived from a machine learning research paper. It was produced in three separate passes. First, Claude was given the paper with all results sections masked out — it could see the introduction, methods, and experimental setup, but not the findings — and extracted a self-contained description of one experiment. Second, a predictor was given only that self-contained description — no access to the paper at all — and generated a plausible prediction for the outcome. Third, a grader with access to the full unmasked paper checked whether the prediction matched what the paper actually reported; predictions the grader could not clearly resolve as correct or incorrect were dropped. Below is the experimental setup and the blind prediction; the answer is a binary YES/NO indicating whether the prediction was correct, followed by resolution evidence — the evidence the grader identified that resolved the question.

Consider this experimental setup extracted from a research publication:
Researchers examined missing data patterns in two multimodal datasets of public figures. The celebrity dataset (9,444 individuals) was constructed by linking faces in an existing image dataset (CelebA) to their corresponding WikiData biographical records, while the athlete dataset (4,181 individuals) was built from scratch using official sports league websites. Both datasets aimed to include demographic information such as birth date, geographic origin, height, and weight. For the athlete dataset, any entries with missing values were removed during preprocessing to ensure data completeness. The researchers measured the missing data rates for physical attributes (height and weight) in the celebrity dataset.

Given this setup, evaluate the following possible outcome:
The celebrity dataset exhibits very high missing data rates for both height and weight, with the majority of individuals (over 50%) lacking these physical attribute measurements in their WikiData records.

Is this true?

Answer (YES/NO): YES